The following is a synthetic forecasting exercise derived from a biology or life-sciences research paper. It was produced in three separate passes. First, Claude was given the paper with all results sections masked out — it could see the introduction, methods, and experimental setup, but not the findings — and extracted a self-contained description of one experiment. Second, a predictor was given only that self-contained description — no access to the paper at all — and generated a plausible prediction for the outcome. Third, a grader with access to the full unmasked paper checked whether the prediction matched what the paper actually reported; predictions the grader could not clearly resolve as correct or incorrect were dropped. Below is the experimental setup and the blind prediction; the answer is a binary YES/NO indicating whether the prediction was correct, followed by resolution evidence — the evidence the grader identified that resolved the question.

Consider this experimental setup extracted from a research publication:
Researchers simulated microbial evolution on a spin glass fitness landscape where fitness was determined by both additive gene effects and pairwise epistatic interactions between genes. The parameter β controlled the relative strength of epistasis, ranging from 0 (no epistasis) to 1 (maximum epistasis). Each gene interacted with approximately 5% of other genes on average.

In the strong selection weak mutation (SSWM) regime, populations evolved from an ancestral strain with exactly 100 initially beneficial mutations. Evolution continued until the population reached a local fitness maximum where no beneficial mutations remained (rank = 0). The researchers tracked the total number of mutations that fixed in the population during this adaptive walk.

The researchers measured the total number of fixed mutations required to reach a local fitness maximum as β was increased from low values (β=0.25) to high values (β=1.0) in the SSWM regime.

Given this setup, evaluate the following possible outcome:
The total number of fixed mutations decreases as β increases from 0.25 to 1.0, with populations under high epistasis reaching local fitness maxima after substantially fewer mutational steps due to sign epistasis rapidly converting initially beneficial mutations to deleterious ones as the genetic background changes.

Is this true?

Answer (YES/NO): NO